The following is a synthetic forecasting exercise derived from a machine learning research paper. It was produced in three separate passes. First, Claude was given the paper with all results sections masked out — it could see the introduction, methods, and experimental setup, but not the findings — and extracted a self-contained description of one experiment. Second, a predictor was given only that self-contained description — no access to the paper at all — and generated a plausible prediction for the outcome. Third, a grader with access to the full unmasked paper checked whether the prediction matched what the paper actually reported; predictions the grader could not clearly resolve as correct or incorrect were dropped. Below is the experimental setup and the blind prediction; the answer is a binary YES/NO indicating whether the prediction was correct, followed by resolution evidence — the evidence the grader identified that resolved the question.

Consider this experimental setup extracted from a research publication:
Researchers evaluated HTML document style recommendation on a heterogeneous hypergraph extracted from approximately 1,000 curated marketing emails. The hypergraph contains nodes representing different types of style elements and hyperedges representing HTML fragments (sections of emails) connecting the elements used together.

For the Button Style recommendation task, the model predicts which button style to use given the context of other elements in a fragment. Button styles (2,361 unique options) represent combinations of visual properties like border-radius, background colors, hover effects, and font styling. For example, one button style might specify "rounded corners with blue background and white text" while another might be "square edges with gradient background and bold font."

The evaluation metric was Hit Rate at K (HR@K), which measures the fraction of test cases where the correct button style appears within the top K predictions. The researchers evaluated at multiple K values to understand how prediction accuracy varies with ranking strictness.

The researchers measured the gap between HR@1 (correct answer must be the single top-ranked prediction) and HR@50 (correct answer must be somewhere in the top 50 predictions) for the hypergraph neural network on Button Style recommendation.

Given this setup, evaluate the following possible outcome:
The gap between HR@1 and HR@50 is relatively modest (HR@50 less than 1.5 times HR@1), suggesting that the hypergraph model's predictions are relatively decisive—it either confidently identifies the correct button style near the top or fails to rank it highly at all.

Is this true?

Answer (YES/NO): NO